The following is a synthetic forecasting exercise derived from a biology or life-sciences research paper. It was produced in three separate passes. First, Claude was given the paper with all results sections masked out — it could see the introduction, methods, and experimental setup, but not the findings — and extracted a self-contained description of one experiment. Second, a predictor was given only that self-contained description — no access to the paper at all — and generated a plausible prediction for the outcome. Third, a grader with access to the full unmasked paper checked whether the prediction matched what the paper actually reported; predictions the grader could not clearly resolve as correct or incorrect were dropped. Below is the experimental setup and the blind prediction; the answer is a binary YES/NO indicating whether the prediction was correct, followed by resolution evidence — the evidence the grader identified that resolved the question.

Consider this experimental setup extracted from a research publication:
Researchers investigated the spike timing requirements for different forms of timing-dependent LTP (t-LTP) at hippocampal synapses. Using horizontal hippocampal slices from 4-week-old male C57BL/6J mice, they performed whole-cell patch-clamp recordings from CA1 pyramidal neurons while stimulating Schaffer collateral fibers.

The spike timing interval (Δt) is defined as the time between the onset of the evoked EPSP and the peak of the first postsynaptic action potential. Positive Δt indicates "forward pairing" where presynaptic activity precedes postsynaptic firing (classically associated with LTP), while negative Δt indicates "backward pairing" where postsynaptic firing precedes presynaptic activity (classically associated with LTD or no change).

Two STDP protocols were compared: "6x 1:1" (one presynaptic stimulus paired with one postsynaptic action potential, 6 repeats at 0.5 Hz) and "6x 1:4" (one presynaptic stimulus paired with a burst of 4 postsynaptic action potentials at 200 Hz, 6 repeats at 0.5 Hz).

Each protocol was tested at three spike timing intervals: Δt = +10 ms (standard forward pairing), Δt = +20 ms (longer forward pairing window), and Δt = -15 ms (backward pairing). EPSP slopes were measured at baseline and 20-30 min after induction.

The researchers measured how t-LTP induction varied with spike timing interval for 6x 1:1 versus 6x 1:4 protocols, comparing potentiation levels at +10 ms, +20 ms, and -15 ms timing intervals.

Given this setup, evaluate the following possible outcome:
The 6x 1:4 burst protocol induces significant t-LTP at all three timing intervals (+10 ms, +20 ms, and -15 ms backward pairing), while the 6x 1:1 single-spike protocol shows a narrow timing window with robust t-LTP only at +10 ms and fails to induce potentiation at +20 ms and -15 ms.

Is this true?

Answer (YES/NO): NO